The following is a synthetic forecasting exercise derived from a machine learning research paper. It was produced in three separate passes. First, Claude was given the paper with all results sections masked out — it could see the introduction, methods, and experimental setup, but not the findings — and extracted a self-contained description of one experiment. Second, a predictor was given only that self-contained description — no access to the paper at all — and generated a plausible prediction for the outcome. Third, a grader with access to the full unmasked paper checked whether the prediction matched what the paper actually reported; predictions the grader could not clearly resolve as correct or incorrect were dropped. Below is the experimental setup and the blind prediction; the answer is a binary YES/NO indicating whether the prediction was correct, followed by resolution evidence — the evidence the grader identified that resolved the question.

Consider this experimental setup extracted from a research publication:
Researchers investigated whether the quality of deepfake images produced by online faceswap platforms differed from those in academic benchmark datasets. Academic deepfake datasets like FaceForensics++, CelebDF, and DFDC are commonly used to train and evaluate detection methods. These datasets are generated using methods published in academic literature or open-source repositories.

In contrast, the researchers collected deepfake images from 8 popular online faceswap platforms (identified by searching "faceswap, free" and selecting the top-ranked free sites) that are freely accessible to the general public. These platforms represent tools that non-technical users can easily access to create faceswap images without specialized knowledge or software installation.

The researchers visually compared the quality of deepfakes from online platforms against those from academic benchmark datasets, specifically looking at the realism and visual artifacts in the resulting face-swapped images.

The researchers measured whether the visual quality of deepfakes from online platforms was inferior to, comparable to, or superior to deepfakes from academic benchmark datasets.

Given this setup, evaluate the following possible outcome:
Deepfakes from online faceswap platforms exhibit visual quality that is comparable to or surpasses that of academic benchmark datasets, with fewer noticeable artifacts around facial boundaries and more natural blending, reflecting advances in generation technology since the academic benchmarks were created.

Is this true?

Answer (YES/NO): YES